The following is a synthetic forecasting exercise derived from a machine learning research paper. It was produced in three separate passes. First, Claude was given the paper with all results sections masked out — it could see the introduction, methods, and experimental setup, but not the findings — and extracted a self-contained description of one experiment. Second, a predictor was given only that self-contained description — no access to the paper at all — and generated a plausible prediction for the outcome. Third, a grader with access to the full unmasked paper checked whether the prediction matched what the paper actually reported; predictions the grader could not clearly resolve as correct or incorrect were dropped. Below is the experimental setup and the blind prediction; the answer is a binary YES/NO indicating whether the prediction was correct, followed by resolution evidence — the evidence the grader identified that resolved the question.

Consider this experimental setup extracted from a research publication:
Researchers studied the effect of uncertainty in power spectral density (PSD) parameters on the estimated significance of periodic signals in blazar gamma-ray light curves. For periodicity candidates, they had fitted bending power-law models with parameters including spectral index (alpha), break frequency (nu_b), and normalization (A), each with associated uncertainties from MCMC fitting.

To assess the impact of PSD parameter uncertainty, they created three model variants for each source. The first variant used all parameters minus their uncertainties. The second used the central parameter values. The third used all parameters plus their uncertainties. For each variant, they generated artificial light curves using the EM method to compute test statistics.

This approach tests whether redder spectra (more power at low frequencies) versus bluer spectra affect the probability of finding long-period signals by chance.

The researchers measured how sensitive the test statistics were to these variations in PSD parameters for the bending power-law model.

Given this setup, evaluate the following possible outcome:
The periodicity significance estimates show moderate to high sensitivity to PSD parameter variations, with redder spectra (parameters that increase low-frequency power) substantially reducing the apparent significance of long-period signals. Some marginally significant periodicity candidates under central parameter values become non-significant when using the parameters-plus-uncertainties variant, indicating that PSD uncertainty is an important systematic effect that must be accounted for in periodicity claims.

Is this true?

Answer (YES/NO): NO